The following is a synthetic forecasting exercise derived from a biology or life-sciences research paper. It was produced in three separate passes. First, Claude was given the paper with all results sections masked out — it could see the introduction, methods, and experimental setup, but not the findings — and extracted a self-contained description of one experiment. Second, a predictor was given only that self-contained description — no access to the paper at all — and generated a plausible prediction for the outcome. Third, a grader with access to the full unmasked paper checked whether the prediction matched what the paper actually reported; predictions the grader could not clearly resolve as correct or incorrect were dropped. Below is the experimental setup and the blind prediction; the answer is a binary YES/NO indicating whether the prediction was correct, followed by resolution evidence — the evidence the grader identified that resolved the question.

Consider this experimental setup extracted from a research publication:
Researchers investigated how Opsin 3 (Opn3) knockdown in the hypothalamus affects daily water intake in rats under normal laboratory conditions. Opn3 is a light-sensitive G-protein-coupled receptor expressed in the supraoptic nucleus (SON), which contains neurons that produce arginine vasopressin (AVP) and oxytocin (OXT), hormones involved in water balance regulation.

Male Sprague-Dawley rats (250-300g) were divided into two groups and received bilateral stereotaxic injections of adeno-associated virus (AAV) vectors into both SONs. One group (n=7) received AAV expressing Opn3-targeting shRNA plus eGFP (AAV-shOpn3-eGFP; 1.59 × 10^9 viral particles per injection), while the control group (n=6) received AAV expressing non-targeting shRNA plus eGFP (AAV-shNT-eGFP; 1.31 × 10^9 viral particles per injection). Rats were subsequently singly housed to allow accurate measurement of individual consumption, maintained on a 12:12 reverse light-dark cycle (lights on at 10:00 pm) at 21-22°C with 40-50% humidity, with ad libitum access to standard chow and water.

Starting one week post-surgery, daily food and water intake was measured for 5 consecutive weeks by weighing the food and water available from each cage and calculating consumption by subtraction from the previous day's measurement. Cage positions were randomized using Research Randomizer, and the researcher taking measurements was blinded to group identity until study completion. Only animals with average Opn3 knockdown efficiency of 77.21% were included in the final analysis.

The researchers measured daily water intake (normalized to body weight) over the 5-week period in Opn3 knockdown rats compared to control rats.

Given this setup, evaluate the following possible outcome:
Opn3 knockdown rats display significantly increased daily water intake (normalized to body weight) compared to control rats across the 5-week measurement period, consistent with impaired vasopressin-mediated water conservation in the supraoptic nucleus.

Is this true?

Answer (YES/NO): YES